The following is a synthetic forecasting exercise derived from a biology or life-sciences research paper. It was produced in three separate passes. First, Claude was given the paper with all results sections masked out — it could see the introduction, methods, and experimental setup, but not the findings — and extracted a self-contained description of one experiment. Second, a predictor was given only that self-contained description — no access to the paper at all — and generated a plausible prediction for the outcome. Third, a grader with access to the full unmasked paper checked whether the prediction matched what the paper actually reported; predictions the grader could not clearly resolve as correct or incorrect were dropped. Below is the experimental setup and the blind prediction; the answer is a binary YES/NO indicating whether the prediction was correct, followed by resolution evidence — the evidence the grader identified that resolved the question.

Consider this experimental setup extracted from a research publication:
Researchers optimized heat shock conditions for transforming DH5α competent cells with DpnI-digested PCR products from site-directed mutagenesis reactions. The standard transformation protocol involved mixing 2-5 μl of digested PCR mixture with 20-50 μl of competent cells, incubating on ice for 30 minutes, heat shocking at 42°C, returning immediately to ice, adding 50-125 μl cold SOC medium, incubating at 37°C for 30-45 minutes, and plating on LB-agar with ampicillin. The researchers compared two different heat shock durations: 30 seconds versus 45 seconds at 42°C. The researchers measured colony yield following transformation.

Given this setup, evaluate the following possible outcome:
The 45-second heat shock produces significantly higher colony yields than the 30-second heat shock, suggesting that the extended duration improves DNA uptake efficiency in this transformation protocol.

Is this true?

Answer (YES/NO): NO